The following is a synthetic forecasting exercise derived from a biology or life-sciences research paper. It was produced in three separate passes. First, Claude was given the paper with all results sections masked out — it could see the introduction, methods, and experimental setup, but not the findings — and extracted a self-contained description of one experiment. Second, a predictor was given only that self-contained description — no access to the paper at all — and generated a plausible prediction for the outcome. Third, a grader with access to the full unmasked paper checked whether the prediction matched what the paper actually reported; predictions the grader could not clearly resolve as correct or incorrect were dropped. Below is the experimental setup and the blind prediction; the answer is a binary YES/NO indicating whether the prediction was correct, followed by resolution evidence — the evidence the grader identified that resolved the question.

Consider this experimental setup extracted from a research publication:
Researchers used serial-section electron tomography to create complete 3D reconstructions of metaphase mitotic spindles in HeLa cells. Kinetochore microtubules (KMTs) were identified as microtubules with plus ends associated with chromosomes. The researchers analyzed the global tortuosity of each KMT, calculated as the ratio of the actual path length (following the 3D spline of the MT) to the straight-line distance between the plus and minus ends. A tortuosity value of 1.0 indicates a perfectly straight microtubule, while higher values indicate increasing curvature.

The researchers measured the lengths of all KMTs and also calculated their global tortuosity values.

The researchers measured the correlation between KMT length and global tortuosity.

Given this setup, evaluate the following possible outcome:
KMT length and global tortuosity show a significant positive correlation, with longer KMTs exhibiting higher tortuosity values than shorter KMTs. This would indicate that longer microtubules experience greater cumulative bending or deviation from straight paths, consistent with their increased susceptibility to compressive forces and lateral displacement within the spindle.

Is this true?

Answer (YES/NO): YES